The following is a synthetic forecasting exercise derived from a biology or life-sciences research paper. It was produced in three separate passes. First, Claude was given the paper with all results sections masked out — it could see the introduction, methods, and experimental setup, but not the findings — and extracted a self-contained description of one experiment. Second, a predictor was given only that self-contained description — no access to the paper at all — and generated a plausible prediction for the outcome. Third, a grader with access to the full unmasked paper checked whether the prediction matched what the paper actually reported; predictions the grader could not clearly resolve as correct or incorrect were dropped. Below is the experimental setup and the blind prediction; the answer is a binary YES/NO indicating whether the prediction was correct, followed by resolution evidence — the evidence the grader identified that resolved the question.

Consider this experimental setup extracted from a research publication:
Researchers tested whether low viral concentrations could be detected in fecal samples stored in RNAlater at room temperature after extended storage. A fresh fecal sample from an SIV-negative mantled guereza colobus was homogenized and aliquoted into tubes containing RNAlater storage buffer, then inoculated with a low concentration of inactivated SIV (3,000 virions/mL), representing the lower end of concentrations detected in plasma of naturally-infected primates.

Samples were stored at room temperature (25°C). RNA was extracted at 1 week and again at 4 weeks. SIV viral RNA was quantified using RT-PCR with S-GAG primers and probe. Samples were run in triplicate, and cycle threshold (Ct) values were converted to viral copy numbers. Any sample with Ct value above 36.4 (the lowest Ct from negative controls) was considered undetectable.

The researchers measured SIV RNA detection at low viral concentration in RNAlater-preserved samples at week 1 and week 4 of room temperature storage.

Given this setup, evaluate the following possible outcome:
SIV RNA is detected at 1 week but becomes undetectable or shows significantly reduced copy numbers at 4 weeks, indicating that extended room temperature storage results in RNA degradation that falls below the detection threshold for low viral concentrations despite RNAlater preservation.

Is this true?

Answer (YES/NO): NO